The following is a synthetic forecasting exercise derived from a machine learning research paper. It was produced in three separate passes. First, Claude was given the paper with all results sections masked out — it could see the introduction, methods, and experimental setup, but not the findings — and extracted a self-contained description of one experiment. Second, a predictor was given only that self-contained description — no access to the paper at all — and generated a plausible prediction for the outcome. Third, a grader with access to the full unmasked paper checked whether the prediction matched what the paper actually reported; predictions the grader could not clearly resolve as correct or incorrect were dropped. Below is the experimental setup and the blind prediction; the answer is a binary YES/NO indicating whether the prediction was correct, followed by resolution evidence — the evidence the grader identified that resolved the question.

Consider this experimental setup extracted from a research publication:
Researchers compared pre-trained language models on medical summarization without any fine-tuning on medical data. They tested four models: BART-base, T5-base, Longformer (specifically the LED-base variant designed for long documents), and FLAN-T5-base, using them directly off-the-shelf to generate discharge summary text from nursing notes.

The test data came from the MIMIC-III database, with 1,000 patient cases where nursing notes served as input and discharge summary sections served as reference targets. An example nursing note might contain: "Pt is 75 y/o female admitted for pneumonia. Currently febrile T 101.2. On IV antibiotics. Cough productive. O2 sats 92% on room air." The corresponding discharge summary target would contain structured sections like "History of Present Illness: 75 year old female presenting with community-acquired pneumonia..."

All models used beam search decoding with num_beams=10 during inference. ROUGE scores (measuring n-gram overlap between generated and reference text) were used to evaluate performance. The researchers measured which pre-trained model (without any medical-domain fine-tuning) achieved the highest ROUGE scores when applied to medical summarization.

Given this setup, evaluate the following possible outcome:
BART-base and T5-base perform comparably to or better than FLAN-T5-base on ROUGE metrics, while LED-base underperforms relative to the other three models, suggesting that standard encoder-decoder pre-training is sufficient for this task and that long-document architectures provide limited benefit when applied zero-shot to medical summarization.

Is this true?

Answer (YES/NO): NO